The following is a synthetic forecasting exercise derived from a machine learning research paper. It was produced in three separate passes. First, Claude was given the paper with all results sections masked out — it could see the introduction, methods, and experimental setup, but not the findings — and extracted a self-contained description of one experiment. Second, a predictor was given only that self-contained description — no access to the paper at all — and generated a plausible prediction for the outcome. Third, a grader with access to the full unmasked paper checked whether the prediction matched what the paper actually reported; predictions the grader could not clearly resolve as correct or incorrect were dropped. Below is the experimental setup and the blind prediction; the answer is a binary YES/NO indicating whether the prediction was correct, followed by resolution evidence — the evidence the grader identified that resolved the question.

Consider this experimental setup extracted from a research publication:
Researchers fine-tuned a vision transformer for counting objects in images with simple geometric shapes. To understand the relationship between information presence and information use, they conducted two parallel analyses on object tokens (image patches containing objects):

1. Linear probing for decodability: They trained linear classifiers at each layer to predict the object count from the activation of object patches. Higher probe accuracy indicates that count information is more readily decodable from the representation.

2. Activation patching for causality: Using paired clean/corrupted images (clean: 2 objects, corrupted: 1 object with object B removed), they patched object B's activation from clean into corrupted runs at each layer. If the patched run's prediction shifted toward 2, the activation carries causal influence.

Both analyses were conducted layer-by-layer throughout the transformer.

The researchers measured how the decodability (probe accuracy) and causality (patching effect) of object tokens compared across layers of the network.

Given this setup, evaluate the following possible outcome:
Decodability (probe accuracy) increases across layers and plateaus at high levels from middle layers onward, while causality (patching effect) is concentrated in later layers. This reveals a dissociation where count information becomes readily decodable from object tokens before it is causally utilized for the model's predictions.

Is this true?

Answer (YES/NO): NO